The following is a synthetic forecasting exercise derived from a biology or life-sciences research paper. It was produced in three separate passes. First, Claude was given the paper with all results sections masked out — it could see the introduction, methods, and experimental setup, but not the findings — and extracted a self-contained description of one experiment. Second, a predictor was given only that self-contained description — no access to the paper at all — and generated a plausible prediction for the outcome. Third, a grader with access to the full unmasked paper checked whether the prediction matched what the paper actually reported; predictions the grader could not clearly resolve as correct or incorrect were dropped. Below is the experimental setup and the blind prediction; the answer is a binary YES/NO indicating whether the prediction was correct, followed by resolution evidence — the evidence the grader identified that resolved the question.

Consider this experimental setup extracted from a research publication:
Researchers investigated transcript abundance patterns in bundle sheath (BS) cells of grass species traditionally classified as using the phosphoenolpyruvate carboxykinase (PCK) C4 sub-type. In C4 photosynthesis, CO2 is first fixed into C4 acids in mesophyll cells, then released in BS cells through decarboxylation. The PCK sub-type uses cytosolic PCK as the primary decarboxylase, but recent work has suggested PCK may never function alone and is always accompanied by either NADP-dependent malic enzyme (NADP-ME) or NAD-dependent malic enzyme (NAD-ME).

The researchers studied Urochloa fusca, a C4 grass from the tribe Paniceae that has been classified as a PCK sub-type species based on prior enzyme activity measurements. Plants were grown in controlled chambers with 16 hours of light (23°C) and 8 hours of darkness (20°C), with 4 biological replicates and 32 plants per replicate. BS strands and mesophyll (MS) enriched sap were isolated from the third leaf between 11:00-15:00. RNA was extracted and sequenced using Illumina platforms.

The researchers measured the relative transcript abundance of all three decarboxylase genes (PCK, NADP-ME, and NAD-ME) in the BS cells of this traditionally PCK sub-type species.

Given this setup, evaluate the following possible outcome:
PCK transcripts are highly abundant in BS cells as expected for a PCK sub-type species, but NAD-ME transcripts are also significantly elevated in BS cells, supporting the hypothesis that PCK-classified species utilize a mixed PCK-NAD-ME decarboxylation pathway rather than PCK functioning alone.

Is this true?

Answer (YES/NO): NO